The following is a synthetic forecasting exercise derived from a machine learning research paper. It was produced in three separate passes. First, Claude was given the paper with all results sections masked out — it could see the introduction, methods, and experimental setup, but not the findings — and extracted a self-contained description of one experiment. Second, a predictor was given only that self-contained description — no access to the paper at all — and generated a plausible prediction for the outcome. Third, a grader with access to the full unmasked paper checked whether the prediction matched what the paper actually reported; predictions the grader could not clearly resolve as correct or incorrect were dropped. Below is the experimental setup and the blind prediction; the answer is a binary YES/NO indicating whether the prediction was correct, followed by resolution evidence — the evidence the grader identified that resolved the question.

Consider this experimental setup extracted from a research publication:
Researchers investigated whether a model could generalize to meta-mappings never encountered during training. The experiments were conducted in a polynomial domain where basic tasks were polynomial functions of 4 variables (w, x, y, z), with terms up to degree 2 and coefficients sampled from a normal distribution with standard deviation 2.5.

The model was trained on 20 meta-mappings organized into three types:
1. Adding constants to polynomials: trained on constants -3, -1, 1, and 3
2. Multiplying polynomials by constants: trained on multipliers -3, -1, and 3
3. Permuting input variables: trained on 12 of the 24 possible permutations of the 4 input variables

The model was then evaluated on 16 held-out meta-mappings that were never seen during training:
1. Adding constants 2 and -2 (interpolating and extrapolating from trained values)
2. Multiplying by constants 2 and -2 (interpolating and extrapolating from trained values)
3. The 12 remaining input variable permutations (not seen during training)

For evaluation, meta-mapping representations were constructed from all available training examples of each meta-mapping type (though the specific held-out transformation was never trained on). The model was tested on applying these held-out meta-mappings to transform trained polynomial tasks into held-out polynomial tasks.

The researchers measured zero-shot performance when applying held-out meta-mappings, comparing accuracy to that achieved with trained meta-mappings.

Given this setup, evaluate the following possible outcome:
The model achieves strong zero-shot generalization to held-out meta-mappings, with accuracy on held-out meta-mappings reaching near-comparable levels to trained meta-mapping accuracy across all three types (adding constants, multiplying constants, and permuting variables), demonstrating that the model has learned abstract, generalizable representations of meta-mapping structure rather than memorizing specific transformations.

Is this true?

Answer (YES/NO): YES